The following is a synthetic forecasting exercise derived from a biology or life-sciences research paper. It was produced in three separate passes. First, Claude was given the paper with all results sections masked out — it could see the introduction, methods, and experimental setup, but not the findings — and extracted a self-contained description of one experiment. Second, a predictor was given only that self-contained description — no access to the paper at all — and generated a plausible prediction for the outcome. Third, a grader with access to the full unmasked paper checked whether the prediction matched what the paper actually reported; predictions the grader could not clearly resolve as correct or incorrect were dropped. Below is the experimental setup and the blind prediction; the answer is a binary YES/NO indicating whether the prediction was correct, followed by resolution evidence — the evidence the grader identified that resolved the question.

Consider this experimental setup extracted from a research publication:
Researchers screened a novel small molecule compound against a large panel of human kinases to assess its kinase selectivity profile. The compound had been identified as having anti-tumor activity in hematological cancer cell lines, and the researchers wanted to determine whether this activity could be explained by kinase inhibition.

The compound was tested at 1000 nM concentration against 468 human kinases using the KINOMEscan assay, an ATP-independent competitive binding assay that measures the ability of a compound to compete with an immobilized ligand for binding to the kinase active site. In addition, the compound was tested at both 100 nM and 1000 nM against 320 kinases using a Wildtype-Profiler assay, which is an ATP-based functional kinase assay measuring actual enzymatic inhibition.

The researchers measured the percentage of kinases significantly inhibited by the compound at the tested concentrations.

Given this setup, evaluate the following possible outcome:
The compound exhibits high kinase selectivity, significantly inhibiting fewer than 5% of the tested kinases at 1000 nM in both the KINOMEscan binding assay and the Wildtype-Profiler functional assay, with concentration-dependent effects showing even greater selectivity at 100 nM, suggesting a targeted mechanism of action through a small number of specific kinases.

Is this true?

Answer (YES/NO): NO